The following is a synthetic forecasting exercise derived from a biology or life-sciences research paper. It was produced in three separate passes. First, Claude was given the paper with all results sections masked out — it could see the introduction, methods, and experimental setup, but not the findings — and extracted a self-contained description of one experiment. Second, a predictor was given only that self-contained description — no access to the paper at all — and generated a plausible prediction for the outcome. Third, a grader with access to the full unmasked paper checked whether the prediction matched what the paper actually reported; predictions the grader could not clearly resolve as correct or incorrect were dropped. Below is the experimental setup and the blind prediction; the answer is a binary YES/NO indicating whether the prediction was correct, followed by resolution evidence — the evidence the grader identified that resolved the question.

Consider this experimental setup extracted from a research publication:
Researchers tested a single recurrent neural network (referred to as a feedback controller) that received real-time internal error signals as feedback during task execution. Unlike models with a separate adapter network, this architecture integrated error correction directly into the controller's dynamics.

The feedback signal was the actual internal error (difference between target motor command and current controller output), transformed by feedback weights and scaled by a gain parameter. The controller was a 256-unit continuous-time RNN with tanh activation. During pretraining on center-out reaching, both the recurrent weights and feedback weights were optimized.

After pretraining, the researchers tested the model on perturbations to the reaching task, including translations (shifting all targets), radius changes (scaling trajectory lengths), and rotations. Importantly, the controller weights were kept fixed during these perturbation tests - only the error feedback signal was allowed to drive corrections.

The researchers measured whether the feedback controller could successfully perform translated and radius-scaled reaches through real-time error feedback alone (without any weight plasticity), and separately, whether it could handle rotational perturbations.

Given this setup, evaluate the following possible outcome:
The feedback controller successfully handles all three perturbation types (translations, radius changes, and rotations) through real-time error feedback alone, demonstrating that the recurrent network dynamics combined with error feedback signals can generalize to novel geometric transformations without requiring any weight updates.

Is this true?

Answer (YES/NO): NO